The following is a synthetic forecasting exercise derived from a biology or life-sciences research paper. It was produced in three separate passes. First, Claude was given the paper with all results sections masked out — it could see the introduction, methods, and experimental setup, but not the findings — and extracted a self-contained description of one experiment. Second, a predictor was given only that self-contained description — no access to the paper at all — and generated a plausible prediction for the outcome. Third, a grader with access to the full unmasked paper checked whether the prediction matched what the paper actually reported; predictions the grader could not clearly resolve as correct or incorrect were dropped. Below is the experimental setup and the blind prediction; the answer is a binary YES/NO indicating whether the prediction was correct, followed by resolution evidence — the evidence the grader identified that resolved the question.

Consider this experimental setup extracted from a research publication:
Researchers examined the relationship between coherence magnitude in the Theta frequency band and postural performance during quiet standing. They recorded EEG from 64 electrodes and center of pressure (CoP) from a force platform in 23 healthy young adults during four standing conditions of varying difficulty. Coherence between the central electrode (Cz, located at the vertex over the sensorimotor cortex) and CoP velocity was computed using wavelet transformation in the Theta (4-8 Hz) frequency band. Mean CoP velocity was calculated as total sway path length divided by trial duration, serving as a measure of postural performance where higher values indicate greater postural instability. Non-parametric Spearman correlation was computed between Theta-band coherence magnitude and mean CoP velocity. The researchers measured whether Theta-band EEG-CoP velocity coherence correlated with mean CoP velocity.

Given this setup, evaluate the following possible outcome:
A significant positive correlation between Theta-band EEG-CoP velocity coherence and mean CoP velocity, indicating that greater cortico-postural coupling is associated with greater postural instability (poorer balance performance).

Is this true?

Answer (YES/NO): NO